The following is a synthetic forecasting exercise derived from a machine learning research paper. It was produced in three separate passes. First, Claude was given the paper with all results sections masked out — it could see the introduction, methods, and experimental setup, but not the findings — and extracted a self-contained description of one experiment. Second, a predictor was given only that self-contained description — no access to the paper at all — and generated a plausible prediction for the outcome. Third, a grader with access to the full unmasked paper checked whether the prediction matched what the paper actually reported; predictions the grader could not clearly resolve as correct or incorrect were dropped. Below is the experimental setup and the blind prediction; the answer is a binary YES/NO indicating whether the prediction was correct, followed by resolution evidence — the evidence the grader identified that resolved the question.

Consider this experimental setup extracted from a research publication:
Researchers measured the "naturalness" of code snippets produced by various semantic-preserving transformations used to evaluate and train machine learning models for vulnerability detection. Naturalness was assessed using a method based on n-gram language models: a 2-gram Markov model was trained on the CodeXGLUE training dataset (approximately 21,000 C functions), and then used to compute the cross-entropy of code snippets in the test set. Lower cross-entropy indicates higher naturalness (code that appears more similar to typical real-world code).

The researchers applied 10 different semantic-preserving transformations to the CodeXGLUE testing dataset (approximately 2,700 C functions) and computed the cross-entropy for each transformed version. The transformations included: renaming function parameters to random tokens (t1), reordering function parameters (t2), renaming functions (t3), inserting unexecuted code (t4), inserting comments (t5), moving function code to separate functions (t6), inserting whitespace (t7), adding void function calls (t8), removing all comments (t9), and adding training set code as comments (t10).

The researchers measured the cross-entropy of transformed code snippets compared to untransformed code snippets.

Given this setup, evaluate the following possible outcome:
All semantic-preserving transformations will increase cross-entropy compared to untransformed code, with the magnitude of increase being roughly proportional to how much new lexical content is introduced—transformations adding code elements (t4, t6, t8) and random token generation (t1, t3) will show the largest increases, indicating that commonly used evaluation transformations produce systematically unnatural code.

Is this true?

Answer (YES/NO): NO